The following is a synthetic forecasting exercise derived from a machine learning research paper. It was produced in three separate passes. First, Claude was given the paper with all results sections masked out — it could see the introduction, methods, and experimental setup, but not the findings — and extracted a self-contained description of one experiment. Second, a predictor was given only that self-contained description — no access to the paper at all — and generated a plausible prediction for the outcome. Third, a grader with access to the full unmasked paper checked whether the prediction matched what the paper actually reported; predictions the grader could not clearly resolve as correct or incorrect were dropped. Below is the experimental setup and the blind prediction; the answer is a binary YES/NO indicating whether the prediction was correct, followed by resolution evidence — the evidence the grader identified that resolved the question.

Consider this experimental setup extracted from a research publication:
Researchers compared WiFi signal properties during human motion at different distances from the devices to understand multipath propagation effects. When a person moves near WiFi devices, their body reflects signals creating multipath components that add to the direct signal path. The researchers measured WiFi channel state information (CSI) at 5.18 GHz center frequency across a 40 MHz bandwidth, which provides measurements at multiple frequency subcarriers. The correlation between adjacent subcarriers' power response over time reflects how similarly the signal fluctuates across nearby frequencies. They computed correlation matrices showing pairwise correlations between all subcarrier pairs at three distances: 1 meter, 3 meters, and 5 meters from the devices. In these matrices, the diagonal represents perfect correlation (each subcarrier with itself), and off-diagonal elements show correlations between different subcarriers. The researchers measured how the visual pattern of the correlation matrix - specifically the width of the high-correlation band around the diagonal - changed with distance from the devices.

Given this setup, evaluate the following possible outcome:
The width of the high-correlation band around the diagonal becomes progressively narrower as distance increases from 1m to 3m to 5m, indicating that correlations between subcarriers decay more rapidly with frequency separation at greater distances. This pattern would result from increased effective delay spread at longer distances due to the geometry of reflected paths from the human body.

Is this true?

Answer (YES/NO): YES